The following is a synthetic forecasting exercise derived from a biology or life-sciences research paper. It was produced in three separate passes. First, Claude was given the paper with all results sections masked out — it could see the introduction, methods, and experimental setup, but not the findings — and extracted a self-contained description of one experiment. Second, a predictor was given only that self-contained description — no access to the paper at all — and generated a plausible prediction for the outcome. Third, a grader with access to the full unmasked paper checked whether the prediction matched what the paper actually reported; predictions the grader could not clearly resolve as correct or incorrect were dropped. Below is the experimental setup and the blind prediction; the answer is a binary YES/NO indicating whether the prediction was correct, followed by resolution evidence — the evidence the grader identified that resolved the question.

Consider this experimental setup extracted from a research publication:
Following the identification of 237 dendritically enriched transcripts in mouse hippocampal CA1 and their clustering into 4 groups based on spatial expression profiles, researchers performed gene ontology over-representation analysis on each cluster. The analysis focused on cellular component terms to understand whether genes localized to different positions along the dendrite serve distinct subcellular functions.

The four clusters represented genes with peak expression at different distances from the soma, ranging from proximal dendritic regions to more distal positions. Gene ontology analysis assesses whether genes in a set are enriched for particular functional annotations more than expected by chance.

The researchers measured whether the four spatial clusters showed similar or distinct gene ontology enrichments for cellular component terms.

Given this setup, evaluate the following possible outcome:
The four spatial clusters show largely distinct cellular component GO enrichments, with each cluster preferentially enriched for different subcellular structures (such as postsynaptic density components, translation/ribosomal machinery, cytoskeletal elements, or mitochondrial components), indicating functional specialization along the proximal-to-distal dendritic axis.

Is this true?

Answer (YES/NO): YES